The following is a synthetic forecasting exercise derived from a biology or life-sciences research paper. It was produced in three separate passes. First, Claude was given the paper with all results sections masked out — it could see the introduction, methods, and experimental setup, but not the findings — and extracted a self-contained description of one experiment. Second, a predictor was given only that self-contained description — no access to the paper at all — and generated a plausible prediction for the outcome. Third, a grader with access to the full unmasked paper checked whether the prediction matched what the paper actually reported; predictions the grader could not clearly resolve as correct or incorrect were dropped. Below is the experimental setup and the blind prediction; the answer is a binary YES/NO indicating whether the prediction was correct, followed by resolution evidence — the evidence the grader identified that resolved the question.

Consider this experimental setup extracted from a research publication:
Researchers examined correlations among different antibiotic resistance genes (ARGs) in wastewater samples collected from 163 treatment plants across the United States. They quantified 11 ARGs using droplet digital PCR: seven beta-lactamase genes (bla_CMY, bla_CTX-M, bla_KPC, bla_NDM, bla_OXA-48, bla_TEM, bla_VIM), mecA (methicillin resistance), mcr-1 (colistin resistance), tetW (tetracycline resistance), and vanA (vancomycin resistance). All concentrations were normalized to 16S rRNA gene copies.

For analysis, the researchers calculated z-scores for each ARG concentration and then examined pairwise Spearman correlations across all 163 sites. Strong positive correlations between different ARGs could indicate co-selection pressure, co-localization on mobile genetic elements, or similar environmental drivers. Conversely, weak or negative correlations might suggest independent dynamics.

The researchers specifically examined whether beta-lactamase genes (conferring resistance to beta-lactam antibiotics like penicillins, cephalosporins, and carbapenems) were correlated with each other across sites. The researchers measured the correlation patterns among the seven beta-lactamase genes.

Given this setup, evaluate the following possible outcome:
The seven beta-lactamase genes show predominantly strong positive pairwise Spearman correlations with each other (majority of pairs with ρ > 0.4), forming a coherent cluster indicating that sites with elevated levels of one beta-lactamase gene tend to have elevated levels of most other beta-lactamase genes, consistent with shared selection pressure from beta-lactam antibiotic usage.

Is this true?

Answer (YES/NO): NO